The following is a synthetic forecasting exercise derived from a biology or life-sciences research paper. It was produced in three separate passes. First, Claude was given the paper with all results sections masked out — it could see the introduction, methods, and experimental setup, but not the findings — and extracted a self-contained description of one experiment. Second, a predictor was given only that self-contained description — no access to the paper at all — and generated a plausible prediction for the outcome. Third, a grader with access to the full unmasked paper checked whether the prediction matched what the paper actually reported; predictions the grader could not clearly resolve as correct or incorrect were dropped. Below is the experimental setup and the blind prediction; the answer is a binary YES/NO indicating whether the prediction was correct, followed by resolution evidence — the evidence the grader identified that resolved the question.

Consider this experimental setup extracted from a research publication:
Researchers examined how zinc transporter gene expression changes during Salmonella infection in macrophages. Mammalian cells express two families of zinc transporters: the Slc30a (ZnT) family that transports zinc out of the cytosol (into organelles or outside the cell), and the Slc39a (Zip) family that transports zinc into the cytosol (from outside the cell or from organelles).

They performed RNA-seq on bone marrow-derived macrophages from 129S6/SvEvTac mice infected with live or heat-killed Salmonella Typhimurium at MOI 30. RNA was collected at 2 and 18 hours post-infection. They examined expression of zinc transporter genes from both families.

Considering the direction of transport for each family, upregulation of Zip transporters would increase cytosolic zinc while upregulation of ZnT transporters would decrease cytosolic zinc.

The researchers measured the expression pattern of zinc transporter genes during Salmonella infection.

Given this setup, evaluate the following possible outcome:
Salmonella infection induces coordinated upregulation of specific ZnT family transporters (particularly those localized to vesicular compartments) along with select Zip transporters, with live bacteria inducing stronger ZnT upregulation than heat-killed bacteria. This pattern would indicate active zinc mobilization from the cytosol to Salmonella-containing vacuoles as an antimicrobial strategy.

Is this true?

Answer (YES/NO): NO